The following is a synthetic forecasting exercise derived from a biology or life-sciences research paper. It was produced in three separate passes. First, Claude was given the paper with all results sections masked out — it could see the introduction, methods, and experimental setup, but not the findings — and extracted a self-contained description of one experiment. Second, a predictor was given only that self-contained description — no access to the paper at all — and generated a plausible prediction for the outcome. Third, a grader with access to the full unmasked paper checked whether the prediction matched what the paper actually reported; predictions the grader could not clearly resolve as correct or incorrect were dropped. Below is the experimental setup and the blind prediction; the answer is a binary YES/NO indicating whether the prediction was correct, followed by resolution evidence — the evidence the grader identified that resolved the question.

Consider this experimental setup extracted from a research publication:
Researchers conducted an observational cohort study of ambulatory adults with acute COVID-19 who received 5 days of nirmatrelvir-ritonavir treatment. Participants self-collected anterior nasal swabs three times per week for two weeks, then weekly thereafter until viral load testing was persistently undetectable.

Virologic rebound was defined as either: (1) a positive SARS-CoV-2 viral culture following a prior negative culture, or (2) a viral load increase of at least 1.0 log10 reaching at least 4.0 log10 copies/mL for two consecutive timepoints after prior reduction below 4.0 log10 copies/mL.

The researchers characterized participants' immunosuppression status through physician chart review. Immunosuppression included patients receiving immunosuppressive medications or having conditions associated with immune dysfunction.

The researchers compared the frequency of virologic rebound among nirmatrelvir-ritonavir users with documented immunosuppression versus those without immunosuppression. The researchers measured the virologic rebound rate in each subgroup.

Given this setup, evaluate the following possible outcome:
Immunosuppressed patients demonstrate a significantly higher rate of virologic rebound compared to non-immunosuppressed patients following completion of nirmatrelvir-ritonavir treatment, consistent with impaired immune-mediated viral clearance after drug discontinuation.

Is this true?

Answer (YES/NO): NO